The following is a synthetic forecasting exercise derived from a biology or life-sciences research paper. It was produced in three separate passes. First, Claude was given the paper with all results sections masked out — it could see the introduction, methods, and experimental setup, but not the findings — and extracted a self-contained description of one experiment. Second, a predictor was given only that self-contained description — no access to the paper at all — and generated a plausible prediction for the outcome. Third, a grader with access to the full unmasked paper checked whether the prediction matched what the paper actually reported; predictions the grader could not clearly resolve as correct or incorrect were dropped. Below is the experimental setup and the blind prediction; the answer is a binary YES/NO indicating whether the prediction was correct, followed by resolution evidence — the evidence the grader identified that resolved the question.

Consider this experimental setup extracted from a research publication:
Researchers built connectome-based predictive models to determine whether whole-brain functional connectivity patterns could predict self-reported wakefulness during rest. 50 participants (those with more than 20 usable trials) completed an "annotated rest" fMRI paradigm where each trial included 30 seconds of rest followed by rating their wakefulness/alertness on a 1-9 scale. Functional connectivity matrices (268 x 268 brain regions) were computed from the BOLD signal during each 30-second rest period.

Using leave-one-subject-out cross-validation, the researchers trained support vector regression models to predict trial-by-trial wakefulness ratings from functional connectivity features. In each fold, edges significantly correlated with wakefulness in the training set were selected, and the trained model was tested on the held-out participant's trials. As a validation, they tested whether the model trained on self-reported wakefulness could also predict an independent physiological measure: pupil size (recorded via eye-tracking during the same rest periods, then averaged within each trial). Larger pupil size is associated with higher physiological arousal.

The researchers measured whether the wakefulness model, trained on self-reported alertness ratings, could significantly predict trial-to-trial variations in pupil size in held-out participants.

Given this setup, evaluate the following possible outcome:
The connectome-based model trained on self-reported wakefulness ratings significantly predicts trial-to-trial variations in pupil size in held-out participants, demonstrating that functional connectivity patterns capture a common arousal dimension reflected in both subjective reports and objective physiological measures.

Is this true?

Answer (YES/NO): YES